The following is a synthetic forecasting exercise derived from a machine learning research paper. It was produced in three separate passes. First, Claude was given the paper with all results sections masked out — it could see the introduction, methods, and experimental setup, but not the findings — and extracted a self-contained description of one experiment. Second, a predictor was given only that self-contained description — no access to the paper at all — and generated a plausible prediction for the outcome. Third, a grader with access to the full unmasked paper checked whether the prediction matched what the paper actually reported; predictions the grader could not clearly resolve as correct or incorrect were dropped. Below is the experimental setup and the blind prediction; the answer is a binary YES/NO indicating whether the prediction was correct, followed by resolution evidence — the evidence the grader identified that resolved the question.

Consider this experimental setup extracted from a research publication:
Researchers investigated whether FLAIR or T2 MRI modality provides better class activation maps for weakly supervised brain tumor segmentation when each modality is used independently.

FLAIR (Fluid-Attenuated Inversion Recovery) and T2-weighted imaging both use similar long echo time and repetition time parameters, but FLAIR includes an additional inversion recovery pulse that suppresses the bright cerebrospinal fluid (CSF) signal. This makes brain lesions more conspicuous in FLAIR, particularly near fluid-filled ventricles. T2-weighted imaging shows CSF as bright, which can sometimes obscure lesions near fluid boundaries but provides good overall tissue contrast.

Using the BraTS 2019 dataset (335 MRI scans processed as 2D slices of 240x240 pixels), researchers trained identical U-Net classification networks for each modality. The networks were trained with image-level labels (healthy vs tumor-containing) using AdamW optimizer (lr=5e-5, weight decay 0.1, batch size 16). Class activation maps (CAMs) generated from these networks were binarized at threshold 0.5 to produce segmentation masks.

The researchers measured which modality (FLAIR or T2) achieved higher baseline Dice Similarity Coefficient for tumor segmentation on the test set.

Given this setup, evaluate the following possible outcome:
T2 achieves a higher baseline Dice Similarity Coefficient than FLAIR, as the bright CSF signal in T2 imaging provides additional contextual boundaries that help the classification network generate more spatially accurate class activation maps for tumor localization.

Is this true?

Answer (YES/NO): NO